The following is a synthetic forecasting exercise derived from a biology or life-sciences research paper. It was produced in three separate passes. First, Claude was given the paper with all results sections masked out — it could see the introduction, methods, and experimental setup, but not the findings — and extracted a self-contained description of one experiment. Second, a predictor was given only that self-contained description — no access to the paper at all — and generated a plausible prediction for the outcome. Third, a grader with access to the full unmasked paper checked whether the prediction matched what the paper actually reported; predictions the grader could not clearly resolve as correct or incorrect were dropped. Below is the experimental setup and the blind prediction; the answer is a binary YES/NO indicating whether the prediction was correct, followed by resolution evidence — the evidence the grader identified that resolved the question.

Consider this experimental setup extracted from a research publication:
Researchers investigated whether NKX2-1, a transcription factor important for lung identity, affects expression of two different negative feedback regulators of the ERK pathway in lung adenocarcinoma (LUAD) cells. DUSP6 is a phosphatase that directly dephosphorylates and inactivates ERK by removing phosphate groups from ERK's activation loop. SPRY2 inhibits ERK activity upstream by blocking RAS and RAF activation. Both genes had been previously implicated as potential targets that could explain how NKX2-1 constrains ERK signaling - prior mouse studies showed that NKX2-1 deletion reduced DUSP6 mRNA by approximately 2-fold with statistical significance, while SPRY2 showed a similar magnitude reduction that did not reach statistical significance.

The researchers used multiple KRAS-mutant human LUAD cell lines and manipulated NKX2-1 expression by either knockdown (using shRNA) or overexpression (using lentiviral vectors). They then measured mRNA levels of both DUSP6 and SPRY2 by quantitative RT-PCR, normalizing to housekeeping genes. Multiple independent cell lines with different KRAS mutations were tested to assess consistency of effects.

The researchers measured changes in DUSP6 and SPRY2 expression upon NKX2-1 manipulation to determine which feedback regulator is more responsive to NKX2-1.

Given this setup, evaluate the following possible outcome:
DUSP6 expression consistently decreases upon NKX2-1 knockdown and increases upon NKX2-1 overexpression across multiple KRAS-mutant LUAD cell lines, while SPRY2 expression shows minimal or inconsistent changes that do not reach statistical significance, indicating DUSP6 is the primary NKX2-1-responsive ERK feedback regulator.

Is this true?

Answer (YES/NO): NO